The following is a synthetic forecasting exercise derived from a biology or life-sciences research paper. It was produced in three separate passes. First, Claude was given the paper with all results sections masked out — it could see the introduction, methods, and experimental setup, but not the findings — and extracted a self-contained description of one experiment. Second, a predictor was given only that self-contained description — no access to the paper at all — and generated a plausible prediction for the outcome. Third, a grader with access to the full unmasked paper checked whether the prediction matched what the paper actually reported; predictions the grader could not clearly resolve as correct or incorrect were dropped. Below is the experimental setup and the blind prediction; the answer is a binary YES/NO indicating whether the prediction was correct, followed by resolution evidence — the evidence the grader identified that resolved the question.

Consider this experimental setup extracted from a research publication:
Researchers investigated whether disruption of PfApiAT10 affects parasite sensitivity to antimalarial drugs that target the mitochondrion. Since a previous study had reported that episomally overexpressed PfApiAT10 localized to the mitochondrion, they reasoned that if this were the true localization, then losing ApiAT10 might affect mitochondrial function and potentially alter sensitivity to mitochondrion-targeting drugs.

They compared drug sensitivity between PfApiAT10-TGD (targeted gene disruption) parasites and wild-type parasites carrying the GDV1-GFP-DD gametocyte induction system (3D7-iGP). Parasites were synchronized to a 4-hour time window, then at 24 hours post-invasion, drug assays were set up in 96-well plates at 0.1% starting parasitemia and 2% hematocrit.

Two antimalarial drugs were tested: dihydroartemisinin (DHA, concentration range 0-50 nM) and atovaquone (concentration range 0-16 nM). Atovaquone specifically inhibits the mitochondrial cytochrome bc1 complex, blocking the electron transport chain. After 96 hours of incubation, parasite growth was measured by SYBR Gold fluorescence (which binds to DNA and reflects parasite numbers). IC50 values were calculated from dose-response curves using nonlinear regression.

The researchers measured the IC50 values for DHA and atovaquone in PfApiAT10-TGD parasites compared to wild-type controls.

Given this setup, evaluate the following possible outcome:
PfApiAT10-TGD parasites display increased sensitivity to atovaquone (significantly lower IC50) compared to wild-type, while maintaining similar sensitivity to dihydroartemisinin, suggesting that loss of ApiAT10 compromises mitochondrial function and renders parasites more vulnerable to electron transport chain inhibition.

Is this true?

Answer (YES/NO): NO